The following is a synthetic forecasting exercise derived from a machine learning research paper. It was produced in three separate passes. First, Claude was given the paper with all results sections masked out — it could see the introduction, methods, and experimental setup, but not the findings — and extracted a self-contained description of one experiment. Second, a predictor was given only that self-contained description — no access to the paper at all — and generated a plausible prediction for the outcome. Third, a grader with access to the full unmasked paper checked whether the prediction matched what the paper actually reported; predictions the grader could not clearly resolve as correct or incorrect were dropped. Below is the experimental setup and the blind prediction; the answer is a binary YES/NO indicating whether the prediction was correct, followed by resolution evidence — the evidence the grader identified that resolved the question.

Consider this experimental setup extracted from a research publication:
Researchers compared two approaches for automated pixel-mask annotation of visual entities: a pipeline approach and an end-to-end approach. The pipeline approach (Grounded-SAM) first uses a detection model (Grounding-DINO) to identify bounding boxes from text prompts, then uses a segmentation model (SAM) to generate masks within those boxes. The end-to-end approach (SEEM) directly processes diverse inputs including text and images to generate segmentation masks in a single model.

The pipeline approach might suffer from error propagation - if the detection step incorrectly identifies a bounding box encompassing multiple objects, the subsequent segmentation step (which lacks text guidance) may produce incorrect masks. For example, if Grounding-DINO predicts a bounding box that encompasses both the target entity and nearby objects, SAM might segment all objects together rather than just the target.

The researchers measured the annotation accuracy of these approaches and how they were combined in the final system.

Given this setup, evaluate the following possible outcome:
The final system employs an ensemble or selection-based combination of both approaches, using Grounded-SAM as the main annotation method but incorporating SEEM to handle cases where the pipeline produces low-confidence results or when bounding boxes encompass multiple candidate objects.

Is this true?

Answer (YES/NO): YES